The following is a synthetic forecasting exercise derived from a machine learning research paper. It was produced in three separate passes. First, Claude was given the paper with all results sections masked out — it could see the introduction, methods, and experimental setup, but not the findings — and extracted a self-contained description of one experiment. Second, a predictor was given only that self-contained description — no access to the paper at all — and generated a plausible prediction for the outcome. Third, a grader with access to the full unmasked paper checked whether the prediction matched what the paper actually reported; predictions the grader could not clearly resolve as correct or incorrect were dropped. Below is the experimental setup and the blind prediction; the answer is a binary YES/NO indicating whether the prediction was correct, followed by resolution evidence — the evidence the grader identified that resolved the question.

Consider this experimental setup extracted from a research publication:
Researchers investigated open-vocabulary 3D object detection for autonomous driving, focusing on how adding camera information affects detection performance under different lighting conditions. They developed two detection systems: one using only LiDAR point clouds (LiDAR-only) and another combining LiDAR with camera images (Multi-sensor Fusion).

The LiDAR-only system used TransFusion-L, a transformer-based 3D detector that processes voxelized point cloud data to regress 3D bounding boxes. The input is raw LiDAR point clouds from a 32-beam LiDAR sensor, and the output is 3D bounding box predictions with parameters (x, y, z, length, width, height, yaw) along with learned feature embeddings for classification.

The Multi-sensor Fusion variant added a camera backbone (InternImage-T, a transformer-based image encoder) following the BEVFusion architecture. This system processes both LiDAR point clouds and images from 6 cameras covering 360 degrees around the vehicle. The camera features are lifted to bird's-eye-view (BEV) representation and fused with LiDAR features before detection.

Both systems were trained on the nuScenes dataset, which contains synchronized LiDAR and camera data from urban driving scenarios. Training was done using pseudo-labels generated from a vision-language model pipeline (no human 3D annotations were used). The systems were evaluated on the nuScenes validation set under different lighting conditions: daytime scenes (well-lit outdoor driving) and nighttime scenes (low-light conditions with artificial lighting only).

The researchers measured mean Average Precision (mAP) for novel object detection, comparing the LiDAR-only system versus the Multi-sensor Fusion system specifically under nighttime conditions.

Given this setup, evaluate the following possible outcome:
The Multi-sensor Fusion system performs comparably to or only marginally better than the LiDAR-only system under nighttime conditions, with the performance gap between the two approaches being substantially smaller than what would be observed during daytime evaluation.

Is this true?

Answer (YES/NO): NO